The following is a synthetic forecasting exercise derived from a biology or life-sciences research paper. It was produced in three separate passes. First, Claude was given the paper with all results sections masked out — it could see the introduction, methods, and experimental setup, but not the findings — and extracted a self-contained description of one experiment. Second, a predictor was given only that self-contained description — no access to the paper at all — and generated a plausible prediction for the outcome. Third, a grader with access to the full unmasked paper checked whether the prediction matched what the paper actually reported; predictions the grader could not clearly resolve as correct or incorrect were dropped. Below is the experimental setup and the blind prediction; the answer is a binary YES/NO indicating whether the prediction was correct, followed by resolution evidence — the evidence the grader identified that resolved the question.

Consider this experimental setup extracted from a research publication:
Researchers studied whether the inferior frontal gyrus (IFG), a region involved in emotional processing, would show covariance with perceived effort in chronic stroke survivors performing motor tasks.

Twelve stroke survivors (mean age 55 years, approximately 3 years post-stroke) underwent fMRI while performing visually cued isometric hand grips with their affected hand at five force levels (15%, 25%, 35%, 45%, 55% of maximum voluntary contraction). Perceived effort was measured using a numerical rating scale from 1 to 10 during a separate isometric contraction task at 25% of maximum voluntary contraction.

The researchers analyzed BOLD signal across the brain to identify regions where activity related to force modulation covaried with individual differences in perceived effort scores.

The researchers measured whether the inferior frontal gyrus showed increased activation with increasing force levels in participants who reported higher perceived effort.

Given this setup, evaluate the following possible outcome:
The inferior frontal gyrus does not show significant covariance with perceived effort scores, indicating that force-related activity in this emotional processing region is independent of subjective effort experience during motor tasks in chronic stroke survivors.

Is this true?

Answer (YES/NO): NO